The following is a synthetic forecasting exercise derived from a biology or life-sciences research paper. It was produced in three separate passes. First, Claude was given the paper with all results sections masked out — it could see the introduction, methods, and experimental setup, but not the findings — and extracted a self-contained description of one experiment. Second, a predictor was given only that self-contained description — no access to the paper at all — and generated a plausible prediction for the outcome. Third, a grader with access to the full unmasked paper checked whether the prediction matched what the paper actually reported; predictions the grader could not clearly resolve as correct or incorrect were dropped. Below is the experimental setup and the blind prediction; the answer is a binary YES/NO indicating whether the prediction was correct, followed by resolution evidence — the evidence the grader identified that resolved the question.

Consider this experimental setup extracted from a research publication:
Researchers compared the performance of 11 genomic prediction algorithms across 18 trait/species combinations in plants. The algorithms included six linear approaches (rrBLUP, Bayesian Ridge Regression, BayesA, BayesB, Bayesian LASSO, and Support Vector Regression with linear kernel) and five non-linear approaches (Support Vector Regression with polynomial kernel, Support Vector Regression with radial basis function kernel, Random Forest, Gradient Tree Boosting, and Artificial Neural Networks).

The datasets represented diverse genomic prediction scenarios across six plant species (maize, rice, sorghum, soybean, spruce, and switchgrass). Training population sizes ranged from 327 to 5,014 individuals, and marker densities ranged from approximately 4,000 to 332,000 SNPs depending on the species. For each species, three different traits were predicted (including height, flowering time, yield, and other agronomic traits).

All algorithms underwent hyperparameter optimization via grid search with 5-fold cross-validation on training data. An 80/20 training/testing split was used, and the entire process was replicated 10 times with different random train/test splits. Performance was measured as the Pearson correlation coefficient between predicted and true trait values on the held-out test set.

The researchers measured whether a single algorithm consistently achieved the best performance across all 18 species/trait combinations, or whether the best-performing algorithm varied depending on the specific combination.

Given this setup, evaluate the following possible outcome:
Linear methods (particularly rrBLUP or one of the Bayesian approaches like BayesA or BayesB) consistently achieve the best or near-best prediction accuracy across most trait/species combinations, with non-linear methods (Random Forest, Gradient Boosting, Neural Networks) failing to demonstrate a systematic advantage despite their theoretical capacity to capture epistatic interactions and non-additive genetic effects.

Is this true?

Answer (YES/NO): NO